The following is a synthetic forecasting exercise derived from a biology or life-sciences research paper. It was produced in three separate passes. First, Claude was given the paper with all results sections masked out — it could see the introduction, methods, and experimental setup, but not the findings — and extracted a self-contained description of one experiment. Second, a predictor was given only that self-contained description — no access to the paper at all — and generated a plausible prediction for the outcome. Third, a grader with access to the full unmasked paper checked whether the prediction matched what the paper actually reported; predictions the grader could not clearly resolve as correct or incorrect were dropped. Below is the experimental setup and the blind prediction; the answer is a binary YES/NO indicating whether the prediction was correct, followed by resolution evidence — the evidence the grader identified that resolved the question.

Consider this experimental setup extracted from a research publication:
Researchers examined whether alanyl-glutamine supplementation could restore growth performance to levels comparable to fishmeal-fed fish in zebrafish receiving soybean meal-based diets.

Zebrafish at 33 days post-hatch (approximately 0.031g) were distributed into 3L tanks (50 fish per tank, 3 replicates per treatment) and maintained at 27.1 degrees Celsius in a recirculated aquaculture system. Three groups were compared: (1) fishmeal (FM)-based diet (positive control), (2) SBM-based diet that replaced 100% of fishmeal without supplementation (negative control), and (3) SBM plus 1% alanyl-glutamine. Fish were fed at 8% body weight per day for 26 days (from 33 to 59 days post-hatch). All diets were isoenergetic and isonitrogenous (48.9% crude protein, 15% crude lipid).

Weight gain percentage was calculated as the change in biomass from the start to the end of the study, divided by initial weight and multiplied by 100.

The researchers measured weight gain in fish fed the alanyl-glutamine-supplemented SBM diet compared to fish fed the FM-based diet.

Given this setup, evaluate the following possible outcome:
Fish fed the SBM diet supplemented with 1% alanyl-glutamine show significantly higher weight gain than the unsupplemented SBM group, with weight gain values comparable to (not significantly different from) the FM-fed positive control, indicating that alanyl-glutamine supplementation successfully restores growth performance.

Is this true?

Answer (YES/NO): YES